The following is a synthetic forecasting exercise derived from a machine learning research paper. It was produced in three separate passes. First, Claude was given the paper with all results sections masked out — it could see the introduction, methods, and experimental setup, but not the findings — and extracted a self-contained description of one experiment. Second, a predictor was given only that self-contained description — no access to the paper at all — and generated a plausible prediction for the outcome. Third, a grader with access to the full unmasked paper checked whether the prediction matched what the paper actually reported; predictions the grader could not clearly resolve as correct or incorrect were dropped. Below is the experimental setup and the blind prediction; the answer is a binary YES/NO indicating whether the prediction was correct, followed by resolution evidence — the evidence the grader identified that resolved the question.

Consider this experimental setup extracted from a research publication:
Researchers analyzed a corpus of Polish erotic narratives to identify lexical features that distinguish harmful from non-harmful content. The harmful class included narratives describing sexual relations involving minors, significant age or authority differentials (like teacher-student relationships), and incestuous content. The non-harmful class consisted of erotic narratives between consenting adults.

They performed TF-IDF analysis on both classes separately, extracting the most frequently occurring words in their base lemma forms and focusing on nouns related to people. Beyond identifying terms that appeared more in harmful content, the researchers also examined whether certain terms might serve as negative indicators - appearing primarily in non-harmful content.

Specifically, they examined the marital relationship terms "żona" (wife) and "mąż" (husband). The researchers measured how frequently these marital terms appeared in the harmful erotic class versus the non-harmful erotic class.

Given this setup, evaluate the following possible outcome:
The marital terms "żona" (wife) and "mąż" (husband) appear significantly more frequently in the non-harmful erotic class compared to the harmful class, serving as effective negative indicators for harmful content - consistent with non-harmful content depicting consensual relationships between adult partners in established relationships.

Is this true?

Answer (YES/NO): YES